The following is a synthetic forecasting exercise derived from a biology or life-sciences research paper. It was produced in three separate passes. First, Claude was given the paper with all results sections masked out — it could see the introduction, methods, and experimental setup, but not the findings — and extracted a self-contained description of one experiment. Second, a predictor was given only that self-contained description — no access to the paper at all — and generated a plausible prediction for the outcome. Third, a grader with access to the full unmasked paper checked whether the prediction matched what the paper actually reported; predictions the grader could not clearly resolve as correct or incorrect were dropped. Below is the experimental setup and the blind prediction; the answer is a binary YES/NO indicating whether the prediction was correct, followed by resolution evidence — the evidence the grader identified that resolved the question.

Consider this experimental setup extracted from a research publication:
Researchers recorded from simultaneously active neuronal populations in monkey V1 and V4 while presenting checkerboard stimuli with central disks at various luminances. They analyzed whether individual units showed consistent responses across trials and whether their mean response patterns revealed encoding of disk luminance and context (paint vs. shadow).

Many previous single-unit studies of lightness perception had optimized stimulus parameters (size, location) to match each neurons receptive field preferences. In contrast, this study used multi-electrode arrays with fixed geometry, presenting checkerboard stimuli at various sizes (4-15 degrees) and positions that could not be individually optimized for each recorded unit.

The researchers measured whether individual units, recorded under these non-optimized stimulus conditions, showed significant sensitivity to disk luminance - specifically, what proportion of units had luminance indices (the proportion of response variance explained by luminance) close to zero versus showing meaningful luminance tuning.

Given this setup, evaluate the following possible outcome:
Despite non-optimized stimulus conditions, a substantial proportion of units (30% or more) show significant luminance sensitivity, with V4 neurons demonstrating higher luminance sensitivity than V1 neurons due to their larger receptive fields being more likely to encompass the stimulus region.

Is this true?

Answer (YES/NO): NO